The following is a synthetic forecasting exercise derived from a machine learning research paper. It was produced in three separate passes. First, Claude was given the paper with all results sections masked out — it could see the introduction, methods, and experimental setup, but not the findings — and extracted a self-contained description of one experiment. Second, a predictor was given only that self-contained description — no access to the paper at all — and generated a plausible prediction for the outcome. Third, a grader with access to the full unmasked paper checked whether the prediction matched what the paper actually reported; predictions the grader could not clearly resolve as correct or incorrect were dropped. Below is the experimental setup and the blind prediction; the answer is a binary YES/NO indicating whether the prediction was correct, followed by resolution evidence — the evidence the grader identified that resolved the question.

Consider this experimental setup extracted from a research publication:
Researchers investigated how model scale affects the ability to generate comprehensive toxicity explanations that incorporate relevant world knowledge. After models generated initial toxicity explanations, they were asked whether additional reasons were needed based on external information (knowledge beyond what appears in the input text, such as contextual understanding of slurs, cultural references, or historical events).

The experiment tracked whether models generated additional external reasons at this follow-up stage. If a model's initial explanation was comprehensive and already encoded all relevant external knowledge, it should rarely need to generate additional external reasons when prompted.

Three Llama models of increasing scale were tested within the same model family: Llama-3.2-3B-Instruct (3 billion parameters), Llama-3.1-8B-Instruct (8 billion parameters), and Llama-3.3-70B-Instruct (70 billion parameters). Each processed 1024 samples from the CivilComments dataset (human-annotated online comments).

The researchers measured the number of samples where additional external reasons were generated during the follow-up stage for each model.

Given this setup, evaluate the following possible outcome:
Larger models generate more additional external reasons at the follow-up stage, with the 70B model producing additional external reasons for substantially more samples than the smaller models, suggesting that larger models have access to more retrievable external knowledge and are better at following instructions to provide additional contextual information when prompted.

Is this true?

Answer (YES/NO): NO